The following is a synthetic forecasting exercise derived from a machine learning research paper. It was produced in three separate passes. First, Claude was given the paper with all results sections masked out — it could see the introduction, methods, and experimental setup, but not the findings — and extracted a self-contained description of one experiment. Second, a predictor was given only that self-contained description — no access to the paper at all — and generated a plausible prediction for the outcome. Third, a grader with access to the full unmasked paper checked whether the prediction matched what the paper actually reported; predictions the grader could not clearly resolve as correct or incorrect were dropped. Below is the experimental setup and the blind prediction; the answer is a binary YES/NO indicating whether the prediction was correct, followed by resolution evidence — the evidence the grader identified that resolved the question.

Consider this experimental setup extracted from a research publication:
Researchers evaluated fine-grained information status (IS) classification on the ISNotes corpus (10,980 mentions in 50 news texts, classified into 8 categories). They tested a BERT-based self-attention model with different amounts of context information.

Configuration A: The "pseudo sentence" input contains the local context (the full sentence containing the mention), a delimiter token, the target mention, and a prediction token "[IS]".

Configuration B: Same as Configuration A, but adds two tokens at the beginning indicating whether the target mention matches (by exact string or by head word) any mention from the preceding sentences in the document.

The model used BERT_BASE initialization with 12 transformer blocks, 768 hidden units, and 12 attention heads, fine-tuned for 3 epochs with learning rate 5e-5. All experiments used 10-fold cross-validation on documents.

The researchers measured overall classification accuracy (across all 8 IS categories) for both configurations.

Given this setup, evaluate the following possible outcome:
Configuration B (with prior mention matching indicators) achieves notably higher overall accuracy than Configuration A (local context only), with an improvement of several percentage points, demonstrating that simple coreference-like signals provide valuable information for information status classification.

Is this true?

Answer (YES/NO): YES